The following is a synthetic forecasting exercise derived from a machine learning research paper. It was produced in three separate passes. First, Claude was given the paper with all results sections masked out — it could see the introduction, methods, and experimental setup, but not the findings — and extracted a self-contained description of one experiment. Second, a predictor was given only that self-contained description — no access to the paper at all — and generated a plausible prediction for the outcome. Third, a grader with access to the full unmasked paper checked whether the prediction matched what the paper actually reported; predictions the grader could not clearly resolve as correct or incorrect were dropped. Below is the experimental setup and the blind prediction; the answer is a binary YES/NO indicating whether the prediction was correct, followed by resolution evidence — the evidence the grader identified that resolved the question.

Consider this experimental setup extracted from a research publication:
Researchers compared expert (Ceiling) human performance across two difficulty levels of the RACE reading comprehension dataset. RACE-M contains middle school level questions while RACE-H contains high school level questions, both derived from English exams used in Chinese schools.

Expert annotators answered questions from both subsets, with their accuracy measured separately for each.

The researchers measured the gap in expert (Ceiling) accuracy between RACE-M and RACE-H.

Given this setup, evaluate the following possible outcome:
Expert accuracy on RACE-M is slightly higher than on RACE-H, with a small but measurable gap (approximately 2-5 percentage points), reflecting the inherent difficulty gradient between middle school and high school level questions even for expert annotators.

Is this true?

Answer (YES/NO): NO